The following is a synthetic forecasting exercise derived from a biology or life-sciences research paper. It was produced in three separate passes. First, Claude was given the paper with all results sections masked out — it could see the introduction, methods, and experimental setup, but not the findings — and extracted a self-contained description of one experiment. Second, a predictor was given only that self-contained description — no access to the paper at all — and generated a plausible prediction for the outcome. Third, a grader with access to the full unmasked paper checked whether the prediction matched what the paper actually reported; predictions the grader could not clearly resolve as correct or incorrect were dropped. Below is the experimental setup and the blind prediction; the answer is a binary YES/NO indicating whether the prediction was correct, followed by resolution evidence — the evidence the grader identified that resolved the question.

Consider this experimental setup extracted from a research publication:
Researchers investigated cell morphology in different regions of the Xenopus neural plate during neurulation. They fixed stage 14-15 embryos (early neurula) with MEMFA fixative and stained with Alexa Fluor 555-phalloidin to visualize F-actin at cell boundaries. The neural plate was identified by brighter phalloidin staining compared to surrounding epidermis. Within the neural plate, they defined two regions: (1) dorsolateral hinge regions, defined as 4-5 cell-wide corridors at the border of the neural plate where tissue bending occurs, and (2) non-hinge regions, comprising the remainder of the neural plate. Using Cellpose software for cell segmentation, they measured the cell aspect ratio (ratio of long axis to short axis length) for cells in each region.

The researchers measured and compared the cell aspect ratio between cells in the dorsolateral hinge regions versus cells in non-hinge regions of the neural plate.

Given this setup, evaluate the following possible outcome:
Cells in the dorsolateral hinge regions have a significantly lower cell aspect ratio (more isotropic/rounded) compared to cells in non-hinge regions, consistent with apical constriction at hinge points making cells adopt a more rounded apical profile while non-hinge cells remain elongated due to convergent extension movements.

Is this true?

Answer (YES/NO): NO